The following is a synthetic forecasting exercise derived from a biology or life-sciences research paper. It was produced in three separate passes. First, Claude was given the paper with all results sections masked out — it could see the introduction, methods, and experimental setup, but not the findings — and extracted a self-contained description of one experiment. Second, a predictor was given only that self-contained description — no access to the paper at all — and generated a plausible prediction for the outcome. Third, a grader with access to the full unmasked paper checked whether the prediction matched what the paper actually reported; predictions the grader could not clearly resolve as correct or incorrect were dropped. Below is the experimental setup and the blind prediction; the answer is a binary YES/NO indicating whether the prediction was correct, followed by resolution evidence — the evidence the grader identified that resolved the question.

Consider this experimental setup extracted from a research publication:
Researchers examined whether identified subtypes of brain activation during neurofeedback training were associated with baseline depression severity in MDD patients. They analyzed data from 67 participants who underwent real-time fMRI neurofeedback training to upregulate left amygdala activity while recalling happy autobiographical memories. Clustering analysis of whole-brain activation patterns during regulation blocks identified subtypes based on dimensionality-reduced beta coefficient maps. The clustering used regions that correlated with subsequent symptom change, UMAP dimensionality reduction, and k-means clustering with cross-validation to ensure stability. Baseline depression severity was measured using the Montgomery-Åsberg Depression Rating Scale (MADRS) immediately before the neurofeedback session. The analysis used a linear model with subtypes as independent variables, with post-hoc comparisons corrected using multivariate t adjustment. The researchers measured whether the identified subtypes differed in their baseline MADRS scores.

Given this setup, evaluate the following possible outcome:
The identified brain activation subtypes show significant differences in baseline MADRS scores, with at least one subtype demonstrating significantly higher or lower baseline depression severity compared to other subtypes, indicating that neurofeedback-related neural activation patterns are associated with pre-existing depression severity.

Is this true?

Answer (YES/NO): NO